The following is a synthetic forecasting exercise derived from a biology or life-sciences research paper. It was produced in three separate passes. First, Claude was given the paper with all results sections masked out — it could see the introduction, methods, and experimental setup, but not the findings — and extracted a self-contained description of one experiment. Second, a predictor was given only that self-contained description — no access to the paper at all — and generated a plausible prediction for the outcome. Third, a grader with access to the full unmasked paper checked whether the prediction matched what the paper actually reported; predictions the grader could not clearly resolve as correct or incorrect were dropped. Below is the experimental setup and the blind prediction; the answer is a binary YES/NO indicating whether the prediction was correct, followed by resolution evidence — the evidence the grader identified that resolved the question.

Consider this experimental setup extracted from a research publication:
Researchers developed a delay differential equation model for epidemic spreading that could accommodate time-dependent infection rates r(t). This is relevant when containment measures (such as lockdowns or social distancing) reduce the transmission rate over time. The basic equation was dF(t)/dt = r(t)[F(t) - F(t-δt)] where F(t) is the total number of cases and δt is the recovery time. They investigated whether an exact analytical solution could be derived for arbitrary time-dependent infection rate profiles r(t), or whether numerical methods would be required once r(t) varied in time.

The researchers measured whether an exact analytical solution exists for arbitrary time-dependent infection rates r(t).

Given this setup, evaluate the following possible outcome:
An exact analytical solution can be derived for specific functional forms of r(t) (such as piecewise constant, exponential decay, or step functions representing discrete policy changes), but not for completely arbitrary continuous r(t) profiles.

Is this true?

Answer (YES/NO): NO